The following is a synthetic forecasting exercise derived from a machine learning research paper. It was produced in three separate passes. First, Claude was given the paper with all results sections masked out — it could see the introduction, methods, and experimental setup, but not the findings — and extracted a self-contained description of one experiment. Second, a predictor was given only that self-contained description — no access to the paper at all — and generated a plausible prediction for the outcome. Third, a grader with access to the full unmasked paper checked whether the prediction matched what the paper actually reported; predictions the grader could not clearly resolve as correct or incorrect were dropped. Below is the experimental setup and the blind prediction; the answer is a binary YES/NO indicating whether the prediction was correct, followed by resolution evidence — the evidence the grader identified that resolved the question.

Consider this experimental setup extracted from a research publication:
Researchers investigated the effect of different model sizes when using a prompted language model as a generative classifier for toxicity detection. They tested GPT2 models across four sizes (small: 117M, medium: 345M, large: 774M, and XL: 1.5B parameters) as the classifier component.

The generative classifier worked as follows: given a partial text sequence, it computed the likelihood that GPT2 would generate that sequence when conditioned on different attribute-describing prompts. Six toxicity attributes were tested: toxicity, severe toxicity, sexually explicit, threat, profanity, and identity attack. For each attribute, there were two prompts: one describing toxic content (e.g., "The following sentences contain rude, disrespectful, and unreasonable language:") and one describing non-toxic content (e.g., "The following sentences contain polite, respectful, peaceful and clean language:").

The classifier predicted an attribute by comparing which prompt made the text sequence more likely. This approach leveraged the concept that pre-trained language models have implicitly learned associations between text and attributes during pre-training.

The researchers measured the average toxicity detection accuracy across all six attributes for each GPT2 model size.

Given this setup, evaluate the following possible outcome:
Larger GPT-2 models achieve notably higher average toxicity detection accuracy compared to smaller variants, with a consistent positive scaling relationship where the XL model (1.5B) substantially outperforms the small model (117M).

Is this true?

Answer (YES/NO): NO